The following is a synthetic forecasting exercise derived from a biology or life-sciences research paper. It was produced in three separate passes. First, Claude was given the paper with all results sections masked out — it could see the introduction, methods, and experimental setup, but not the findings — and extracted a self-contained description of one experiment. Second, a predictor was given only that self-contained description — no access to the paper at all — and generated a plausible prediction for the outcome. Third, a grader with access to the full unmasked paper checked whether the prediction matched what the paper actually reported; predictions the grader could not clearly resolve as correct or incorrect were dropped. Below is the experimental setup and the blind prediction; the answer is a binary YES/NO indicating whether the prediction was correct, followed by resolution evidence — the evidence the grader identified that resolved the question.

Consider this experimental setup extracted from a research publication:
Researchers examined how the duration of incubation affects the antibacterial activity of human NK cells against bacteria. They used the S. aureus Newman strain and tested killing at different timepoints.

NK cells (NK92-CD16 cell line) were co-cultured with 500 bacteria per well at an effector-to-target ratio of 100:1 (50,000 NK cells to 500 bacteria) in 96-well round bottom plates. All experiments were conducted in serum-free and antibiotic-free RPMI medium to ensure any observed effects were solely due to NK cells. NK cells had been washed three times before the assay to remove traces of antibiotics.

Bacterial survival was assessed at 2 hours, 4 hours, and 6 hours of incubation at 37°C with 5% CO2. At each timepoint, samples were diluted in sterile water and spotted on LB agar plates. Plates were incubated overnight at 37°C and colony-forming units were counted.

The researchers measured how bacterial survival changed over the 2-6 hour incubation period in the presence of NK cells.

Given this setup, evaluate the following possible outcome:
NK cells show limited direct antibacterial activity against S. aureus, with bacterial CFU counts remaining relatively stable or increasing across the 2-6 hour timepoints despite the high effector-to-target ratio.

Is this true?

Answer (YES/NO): NO